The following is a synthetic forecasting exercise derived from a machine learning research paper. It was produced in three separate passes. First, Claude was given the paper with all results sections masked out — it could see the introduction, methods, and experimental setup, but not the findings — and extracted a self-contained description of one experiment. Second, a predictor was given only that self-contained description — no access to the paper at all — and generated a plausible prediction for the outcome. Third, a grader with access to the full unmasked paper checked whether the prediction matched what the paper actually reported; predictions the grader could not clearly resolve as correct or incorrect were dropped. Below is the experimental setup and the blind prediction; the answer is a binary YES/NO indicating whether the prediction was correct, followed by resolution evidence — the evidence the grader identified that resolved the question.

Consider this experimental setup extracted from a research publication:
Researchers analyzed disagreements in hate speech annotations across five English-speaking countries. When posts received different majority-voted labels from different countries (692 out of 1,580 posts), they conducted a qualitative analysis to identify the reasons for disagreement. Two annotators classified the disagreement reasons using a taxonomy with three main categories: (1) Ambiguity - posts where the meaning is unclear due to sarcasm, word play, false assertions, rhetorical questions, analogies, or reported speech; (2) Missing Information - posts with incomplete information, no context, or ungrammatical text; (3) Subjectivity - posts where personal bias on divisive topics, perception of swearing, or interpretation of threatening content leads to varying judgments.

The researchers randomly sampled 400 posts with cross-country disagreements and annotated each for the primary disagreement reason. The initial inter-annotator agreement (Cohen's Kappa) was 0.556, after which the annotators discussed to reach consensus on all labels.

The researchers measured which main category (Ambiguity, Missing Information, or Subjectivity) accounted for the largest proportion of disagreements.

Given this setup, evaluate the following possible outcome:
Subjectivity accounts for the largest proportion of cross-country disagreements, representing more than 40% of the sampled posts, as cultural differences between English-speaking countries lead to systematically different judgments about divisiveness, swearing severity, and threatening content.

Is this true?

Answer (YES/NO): NO